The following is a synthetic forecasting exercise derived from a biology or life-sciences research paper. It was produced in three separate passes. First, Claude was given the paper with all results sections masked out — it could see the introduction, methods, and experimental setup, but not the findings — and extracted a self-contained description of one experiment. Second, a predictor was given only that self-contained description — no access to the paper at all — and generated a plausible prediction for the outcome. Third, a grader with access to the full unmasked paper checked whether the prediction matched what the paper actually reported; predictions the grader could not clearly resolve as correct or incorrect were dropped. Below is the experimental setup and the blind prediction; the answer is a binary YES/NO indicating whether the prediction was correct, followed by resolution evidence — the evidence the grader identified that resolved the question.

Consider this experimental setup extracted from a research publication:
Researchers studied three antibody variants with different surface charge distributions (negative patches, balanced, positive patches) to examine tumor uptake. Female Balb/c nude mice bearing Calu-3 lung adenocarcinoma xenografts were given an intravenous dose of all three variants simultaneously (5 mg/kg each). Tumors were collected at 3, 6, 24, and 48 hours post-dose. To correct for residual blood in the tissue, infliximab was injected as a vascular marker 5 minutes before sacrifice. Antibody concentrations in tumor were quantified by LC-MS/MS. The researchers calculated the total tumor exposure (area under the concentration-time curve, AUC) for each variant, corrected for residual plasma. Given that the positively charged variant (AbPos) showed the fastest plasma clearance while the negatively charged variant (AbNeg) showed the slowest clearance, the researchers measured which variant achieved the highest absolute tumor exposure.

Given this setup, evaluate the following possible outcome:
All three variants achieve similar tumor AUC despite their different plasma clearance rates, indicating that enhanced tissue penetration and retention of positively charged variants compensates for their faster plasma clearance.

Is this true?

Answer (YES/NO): NO